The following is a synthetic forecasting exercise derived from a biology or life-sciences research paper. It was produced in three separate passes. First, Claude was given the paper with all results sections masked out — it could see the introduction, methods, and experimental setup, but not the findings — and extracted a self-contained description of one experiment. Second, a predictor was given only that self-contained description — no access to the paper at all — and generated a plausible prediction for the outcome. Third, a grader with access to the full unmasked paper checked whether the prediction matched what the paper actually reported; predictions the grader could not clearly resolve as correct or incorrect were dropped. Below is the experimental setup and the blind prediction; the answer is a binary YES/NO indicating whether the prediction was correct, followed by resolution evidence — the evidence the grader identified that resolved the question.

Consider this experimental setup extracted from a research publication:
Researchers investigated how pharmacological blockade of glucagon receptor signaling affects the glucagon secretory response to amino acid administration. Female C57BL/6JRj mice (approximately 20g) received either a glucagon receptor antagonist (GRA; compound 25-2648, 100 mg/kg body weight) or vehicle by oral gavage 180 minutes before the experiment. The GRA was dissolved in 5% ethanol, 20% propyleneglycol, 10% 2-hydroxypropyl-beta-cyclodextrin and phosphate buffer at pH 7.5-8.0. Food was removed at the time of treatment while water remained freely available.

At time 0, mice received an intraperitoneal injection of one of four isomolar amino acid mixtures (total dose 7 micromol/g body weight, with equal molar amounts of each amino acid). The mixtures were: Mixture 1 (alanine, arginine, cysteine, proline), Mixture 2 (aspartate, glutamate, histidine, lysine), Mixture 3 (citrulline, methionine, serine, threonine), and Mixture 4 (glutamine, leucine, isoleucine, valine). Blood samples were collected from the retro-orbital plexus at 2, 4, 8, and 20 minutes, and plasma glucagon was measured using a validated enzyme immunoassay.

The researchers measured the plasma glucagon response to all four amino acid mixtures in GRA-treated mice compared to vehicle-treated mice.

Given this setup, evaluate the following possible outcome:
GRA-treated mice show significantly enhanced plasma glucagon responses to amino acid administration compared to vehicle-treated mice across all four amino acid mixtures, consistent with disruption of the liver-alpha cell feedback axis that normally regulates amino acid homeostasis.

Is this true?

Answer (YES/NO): NO